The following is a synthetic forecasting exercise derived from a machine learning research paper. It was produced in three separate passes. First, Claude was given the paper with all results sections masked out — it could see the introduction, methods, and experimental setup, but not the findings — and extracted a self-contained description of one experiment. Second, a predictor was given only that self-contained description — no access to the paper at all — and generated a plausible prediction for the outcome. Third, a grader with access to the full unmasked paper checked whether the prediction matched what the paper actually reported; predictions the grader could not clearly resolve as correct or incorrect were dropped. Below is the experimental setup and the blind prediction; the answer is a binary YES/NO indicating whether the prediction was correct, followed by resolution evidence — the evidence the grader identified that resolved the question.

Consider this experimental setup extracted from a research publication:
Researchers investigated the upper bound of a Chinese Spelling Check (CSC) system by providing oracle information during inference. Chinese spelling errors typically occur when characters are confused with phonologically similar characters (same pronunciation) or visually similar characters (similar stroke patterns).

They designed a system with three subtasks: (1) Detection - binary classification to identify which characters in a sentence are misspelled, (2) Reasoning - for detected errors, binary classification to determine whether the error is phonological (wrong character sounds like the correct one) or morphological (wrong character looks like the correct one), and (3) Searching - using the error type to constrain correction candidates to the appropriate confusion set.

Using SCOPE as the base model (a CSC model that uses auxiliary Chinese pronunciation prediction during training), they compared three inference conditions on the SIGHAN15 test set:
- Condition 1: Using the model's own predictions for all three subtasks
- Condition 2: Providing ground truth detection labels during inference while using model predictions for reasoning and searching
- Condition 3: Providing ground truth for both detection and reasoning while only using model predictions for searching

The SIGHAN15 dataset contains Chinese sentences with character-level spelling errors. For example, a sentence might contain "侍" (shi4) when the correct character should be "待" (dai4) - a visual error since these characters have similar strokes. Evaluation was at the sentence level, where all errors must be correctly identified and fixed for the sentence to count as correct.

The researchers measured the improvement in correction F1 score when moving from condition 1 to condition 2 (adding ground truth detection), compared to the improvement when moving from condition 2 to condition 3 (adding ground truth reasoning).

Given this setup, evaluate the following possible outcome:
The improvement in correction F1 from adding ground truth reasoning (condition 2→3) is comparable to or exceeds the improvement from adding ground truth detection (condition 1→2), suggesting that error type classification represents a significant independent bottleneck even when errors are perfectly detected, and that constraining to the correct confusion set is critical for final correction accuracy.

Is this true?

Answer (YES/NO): NO